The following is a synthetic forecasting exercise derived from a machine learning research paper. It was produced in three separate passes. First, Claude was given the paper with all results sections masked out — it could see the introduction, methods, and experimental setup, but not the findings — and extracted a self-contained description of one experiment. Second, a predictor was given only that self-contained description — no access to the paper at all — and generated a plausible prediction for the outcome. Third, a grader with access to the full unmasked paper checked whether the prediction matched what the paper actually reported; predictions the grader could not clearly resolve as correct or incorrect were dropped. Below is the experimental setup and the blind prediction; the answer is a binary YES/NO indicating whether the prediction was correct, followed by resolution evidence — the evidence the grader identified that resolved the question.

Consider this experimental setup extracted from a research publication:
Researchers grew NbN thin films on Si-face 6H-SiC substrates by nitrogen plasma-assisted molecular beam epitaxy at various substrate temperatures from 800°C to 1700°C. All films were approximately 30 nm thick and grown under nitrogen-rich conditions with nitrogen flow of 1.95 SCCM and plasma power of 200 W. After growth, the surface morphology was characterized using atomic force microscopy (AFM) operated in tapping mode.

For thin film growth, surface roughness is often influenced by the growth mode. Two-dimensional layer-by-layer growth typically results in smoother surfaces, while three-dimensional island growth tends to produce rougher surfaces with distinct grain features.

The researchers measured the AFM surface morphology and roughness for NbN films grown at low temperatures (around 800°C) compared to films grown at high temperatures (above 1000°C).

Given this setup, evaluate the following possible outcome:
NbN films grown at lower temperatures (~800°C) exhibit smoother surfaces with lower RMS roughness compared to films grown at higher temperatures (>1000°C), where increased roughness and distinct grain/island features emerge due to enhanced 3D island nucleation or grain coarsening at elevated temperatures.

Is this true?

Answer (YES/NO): NO